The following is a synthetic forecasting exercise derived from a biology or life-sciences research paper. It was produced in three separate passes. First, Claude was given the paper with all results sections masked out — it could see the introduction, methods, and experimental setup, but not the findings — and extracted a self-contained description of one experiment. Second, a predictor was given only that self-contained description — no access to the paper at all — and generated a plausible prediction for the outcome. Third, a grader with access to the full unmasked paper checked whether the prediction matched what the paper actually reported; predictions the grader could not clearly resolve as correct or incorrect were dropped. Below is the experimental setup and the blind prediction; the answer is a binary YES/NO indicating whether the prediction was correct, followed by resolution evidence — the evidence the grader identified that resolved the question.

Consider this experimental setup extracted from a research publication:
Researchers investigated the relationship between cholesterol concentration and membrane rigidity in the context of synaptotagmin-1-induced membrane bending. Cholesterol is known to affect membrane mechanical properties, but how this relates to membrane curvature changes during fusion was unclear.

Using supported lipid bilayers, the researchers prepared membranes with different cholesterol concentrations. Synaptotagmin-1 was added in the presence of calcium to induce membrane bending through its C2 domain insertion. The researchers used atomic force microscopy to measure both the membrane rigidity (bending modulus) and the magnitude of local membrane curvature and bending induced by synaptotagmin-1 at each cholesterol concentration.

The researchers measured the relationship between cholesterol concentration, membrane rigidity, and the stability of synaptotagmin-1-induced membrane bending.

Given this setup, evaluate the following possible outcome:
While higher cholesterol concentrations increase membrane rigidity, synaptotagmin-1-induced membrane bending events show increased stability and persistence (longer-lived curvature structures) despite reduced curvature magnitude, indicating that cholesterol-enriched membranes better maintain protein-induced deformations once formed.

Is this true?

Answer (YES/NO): NO